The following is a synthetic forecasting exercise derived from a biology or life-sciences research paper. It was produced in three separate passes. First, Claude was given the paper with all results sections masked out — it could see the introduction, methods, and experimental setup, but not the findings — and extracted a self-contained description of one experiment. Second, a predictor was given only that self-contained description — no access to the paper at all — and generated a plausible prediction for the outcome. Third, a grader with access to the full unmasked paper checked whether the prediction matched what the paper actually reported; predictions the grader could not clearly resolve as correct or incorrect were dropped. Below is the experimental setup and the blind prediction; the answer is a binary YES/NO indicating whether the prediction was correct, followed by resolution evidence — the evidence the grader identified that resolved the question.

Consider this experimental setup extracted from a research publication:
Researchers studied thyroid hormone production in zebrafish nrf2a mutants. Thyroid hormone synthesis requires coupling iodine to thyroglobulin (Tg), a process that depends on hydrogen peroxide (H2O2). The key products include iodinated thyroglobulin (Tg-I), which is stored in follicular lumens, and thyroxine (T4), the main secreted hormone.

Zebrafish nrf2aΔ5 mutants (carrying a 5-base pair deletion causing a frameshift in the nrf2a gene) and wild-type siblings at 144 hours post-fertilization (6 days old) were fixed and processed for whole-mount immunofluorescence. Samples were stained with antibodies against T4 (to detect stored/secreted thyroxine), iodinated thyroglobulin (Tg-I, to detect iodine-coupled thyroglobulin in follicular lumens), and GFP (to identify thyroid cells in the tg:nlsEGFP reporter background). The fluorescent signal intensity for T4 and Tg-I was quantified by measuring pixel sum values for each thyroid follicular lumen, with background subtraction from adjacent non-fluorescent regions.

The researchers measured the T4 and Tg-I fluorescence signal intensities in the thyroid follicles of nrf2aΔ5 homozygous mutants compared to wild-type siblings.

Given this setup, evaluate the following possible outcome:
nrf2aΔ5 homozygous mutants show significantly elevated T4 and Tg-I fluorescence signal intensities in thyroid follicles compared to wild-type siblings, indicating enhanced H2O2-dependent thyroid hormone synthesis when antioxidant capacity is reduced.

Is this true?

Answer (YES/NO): NO